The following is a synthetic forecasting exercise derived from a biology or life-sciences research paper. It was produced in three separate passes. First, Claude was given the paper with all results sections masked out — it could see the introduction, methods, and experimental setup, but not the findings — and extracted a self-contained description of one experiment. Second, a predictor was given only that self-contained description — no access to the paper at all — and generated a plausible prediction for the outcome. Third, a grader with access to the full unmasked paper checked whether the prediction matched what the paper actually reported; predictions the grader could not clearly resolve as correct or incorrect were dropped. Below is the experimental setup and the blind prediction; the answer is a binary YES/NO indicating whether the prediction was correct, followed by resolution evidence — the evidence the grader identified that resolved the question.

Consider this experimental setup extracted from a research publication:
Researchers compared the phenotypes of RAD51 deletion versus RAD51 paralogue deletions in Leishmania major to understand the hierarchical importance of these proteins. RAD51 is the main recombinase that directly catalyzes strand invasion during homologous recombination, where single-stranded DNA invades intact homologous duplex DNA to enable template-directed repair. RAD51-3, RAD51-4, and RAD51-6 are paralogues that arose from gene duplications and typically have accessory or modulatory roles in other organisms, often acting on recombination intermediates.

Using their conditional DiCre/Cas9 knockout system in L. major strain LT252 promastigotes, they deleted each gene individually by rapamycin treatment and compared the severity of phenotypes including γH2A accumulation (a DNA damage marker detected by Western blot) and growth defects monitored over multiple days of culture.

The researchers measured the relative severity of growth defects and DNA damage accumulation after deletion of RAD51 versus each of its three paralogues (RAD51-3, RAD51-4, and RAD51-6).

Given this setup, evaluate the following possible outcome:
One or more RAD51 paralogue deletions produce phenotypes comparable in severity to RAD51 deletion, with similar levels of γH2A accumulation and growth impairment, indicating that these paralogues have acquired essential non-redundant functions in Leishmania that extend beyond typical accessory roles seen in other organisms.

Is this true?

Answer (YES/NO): YES